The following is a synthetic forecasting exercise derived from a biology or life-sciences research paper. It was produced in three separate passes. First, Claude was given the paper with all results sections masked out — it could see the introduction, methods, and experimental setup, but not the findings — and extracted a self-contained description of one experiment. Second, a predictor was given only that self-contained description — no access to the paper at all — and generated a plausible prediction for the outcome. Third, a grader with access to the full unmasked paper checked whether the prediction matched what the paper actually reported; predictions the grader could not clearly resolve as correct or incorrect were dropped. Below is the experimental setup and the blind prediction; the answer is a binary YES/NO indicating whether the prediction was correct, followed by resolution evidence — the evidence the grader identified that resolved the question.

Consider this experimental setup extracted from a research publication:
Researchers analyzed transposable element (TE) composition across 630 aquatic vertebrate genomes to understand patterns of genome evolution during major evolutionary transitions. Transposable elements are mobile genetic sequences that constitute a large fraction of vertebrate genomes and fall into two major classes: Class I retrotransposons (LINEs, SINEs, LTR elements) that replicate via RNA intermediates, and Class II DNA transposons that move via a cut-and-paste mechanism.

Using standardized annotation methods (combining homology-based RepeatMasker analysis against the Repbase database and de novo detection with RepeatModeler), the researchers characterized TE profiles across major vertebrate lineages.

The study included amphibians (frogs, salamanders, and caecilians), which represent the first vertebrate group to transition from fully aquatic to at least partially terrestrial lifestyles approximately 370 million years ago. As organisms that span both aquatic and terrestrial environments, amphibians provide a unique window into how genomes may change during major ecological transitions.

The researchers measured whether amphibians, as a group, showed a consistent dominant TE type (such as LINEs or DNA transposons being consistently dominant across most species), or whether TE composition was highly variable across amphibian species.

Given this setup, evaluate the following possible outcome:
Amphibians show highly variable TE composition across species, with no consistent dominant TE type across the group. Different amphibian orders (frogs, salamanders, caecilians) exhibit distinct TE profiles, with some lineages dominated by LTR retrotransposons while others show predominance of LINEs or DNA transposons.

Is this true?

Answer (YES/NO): NO